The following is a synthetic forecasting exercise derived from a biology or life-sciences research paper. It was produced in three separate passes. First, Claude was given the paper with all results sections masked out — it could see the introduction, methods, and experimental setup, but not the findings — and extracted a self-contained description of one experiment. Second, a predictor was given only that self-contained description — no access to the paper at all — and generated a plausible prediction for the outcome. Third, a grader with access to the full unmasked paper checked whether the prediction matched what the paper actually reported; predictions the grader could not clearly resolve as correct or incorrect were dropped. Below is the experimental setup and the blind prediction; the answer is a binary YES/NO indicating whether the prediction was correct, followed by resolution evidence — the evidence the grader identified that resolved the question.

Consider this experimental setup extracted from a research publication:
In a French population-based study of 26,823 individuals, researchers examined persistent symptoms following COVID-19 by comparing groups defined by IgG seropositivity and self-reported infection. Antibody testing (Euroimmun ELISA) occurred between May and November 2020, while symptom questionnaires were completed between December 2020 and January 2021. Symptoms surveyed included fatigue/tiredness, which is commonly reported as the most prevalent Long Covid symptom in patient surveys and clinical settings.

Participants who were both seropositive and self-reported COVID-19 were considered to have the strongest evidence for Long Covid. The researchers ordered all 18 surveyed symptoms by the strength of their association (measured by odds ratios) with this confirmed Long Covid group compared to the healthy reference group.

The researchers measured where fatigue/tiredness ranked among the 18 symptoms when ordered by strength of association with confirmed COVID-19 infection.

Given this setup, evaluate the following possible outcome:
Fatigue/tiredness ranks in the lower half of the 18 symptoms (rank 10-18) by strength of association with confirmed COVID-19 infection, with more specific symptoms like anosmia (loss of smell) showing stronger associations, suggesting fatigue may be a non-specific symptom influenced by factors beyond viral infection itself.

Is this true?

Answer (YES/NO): NO